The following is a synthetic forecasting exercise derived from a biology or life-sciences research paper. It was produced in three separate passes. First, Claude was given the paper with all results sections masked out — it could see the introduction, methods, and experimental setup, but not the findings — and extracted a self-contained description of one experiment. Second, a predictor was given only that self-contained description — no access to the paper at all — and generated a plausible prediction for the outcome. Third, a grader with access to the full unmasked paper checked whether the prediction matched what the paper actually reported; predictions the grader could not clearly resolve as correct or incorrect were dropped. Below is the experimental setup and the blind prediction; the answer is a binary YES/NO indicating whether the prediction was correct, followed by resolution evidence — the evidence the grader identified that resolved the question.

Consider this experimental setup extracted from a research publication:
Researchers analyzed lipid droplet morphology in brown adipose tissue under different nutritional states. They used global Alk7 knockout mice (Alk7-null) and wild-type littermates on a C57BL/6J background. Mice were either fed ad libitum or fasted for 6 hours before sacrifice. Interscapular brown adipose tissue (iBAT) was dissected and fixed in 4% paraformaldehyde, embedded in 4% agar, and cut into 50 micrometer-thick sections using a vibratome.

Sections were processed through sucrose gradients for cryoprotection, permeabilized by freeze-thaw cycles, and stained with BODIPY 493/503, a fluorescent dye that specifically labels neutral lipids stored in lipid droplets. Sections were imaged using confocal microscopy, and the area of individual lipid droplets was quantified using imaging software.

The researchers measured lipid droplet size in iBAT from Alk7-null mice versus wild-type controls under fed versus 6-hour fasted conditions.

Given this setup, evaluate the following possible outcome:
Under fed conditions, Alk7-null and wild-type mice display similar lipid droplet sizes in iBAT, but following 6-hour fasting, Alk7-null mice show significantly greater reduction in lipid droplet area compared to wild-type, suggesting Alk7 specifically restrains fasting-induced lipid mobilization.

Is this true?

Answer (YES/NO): NO